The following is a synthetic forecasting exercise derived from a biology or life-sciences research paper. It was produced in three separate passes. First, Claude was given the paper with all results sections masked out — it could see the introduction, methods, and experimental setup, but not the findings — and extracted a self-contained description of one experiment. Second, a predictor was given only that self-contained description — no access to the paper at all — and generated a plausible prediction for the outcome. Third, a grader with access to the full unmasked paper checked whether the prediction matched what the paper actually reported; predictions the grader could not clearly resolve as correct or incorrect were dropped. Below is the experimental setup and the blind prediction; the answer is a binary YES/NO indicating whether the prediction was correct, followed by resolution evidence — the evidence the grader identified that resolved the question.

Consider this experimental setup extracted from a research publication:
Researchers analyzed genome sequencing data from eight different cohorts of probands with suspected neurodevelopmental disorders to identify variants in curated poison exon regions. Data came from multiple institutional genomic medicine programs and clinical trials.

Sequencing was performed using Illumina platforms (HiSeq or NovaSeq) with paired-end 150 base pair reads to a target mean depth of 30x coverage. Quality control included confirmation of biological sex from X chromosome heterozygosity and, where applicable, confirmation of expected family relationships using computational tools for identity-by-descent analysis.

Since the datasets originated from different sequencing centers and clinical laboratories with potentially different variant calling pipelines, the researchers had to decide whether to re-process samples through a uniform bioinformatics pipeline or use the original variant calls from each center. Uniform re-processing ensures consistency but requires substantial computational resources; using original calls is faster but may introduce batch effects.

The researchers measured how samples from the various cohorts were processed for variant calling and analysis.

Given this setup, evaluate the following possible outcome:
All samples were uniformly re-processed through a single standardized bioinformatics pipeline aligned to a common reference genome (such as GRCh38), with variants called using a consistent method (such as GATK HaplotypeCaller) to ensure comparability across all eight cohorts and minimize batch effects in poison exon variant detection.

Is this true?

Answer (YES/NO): NO